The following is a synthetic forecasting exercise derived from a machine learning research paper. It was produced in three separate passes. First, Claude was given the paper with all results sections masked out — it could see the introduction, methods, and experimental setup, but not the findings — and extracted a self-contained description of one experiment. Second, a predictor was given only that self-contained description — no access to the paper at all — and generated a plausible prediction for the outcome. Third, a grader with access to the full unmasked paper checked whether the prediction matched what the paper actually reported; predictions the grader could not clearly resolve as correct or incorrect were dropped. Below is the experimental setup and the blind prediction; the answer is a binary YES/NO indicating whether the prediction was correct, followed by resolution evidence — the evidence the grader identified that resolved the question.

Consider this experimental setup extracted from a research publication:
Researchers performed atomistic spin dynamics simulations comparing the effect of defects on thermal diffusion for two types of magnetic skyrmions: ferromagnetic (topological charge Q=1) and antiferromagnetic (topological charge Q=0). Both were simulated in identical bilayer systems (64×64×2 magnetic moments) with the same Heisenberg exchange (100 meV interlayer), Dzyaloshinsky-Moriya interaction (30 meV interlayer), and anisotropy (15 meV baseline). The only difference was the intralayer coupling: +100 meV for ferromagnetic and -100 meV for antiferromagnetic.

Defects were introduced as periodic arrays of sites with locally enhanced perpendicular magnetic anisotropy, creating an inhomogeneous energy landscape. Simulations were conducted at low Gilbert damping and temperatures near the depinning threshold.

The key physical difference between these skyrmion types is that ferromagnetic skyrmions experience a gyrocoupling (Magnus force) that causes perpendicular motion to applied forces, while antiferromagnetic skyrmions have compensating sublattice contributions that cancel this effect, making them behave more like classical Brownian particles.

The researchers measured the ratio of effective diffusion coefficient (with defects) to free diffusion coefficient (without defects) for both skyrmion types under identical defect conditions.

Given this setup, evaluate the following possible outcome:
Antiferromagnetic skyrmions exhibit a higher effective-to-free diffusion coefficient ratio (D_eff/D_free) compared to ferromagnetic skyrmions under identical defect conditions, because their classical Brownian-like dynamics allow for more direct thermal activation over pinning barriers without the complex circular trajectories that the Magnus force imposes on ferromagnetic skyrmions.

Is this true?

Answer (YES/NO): NO